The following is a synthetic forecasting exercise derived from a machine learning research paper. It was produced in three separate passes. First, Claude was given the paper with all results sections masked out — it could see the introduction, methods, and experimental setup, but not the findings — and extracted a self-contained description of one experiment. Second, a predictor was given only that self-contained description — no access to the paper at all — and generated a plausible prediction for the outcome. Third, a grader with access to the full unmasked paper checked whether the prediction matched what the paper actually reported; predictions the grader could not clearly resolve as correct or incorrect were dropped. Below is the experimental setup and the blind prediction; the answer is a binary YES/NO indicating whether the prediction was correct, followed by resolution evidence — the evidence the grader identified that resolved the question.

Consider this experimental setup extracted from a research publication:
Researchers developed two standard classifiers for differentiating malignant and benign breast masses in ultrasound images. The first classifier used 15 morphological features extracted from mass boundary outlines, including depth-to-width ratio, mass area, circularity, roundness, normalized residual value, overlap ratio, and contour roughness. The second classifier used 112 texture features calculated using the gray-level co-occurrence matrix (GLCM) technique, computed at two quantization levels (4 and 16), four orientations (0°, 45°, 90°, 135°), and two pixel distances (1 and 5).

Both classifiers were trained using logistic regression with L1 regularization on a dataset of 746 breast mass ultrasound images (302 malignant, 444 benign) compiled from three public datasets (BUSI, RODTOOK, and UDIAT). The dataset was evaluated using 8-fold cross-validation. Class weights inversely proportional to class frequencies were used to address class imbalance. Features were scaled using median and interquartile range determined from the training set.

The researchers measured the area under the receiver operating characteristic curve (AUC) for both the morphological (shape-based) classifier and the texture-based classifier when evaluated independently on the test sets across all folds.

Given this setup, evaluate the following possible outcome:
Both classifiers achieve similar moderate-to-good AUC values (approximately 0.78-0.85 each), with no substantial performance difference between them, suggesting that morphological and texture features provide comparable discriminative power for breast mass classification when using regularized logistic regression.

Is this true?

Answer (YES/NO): NO